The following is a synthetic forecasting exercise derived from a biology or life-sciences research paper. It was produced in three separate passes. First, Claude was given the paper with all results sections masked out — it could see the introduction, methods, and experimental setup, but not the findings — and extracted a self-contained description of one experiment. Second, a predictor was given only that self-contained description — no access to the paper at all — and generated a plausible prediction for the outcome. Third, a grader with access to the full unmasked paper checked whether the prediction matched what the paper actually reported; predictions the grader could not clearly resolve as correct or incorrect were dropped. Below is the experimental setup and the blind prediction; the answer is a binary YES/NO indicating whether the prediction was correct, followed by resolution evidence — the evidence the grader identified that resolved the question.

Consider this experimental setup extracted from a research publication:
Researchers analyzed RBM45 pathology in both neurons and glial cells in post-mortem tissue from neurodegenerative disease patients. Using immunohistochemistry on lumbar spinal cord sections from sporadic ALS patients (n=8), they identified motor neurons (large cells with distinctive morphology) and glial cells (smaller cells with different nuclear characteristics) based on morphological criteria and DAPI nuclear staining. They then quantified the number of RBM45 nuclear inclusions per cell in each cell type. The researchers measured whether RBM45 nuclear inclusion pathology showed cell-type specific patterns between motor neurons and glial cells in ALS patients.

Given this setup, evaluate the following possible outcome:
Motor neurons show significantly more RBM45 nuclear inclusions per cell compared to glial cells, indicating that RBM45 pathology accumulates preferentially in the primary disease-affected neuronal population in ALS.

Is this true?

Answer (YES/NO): NO